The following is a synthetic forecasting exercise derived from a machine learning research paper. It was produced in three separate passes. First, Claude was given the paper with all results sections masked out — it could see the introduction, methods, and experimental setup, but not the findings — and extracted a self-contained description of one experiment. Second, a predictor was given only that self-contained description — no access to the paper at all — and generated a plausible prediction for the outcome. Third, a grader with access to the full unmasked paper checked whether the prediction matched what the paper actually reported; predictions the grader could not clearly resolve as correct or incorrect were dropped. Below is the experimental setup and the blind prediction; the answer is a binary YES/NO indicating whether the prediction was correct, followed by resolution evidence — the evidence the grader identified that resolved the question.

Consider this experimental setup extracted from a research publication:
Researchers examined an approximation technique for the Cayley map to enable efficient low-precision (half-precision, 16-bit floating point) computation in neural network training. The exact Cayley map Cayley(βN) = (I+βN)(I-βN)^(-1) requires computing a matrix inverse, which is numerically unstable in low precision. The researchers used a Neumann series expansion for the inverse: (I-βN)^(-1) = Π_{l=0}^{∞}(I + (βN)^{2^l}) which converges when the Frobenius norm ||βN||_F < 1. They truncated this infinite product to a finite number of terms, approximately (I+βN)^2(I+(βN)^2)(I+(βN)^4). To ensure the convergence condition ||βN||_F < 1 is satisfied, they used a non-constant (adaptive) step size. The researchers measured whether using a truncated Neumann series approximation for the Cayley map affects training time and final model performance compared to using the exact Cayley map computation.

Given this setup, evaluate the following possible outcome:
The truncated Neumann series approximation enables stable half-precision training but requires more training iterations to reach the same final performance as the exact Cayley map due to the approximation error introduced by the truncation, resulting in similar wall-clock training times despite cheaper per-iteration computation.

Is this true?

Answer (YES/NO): NO